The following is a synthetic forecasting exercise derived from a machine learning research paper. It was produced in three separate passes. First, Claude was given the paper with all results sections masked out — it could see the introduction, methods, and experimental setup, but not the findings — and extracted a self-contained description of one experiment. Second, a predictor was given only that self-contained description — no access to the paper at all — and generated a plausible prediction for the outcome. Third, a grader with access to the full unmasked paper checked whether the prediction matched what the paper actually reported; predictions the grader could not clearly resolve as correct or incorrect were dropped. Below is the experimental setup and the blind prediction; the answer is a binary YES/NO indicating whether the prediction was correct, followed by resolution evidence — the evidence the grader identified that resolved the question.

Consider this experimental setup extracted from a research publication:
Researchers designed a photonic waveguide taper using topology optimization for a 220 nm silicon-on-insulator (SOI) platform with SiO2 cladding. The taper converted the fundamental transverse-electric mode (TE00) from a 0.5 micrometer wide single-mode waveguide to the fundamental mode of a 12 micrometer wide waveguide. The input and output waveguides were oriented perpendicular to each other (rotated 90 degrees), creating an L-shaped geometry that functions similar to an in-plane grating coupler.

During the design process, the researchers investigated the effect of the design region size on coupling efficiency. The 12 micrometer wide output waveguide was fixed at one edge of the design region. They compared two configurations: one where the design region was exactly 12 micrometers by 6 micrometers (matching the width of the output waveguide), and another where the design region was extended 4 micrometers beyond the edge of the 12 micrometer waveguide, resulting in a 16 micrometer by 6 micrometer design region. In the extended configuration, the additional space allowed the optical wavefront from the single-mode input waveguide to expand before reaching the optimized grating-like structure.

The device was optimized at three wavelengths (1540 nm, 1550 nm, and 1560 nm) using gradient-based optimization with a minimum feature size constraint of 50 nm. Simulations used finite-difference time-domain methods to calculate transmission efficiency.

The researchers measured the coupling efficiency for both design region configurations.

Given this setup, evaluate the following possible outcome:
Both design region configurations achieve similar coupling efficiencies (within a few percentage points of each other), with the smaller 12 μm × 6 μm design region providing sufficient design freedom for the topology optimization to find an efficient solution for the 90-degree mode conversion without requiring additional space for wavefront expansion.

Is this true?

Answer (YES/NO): NO